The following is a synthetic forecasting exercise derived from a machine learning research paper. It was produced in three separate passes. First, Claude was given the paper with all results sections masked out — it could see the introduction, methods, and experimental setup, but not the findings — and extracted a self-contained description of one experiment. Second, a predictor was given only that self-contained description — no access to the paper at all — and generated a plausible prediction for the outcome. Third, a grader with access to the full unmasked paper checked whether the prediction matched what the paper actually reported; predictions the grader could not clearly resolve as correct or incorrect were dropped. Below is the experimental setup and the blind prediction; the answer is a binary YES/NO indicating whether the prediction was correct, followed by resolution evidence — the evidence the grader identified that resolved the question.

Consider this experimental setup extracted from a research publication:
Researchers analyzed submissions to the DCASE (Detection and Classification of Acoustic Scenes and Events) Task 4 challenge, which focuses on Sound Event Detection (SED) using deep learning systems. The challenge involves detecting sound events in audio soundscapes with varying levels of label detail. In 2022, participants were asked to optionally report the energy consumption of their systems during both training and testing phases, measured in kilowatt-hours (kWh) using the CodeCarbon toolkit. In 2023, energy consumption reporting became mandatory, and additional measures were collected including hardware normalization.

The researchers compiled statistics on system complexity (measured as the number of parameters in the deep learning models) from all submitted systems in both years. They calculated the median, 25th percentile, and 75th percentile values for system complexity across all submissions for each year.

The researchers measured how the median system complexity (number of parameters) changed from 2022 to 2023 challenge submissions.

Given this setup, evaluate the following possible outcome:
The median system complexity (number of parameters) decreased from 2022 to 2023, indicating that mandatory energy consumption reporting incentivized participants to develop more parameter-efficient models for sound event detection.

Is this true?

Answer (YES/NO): NO